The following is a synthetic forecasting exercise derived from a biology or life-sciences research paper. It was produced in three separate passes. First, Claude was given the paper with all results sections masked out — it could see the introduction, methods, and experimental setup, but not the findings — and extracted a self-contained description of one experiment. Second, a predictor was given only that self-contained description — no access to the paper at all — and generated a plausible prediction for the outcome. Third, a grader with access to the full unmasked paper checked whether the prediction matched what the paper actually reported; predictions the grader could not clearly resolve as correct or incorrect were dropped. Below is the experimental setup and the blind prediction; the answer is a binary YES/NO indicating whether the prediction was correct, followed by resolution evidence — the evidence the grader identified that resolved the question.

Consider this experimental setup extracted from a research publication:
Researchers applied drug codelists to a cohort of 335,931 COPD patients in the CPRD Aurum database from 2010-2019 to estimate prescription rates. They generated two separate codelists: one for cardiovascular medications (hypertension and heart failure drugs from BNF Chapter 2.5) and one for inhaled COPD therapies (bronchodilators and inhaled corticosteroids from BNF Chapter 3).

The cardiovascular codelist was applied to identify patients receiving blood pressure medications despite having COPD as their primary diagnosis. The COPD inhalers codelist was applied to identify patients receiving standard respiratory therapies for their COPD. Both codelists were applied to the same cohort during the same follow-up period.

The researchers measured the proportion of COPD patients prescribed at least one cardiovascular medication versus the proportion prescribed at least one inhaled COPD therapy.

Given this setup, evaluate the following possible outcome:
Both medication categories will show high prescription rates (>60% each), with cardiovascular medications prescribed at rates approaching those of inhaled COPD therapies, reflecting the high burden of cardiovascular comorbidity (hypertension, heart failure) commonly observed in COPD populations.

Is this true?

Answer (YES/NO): NO